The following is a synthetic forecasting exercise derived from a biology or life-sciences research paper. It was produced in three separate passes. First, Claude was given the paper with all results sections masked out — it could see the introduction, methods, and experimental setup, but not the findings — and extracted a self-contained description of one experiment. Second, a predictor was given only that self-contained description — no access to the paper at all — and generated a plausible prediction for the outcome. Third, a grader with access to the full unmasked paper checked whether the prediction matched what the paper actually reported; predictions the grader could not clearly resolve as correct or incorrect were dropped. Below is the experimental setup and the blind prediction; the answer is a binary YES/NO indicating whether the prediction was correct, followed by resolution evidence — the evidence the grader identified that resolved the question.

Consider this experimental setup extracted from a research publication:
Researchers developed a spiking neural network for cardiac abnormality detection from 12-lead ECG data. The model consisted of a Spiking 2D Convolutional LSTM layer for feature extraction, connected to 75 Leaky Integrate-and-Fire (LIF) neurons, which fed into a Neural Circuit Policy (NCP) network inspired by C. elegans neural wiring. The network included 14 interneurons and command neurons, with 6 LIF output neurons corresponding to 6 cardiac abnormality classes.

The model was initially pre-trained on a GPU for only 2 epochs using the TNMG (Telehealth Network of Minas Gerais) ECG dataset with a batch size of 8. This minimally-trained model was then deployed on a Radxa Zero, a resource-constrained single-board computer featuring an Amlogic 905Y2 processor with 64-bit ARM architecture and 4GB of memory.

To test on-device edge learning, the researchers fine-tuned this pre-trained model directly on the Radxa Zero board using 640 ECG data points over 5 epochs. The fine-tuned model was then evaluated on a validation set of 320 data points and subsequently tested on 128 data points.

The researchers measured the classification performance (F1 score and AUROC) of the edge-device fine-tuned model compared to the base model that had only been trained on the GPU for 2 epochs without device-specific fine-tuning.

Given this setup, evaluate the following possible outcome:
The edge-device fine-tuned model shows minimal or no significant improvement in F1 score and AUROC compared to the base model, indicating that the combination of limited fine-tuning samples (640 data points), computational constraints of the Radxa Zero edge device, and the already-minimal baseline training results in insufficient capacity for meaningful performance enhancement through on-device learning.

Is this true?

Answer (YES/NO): NO